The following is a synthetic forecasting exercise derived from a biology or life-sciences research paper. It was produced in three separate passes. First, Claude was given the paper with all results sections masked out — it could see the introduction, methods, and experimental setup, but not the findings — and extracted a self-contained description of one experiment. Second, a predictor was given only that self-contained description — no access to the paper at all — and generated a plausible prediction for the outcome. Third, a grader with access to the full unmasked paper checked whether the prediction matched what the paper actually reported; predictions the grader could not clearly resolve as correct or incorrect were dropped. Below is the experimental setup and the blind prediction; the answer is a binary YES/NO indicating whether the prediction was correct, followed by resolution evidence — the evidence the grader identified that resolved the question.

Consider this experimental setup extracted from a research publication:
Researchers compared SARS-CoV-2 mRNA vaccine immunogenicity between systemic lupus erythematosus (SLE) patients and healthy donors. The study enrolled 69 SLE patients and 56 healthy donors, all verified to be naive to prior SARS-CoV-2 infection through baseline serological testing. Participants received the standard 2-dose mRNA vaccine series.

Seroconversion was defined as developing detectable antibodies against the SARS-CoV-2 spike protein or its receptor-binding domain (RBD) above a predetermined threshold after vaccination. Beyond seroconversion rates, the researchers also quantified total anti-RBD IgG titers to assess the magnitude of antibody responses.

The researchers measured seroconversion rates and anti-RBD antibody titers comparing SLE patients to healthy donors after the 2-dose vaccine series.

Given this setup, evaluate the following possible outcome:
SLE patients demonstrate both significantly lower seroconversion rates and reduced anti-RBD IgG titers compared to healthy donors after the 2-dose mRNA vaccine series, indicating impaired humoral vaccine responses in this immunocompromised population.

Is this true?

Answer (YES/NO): YES